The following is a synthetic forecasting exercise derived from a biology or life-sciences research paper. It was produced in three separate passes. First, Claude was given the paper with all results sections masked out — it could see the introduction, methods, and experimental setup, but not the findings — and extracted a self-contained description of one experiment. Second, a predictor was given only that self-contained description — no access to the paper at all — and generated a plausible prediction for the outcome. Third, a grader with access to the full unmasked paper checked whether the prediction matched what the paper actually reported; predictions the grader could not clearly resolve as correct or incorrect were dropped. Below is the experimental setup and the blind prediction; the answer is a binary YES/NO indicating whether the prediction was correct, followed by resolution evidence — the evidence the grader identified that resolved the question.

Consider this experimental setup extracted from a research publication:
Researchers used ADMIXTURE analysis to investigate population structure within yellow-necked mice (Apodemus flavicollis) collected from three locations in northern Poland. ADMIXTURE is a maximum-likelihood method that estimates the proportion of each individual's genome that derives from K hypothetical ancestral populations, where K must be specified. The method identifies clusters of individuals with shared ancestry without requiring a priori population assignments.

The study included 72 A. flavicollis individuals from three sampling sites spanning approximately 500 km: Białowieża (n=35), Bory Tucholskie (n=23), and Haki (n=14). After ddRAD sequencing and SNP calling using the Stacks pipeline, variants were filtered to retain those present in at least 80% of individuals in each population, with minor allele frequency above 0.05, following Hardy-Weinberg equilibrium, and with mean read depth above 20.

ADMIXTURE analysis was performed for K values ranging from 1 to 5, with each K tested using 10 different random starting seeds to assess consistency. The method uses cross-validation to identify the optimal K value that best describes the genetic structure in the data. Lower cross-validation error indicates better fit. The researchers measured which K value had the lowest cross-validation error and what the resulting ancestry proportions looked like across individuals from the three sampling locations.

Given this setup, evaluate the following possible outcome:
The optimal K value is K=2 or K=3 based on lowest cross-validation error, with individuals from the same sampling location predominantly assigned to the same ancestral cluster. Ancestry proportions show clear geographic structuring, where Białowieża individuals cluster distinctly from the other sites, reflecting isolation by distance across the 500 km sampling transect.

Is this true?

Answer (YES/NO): NO